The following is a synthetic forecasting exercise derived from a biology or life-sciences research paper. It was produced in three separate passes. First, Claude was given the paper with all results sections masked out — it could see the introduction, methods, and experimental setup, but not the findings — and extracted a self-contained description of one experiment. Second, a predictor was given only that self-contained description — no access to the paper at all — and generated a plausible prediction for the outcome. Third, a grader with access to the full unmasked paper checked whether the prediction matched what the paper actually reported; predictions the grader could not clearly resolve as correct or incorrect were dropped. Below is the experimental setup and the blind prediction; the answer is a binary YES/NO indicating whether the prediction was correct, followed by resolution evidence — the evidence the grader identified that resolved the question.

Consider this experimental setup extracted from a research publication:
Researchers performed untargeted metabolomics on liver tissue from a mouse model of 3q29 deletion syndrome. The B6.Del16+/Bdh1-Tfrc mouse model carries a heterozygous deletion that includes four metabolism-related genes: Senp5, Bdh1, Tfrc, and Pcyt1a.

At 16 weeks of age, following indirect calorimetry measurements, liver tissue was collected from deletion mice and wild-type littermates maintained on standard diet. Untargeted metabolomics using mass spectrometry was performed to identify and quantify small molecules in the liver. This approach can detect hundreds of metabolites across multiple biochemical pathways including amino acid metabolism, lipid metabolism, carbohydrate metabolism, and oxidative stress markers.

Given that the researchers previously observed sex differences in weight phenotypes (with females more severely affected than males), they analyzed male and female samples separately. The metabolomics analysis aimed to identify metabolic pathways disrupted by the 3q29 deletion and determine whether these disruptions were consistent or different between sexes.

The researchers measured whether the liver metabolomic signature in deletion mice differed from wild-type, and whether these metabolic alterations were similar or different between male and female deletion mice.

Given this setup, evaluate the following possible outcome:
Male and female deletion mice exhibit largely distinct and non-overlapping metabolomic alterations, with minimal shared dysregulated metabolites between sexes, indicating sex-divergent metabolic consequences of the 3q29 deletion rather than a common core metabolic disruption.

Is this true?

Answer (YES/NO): YES